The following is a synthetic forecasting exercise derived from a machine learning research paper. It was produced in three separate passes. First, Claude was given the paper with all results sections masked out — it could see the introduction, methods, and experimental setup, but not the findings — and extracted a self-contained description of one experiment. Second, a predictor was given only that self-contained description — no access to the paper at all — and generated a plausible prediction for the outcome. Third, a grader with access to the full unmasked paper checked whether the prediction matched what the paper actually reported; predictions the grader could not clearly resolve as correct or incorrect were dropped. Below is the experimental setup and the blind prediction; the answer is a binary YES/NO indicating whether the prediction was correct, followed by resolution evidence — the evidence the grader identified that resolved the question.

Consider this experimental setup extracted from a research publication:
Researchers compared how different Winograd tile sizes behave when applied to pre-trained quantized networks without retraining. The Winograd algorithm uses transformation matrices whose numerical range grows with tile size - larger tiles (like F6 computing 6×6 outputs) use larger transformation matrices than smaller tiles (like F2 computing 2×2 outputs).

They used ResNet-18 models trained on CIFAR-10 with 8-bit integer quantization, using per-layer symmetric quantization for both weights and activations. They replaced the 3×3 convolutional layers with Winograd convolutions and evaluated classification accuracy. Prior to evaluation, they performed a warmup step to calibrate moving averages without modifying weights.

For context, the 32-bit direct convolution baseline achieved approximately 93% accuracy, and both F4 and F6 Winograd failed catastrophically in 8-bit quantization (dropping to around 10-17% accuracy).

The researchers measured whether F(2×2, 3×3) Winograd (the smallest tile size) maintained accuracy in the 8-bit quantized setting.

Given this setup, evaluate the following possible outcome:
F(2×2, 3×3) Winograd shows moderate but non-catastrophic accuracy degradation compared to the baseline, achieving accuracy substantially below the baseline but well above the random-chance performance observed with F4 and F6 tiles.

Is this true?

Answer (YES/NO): NO